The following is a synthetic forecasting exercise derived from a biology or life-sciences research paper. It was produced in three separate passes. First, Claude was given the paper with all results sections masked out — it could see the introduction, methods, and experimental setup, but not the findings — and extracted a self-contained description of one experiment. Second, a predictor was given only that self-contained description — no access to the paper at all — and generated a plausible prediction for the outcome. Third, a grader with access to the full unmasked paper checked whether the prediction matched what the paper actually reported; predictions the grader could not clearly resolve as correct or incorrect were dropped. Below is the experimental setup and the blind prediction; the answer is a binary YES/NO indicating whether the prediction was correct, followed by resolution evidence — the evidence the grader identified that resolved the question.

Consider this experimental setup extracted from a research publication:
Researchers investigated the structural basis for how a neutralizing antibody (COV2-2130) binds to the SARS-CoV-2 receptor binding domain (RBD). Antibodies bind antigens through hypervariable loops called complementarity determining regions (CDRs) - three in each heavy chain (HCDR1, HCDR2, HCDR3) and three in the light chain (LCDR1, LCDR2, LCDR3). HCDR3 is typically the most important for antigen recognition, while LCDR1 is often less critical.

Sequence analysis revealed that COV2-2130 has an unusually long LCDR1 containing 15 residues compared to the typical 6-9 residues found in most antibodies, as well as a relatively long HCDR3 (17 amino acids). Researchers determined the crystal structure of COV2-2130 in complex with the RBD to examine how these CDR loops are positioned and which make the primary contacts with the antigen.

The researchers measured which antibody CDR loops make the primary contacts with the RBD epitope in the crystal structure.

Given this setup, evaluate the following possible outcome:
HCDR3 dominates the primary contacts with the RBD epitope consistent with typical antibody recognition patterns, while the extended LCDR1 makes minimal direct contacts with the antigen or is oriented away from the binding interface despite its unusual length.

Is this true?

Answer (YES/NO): NO